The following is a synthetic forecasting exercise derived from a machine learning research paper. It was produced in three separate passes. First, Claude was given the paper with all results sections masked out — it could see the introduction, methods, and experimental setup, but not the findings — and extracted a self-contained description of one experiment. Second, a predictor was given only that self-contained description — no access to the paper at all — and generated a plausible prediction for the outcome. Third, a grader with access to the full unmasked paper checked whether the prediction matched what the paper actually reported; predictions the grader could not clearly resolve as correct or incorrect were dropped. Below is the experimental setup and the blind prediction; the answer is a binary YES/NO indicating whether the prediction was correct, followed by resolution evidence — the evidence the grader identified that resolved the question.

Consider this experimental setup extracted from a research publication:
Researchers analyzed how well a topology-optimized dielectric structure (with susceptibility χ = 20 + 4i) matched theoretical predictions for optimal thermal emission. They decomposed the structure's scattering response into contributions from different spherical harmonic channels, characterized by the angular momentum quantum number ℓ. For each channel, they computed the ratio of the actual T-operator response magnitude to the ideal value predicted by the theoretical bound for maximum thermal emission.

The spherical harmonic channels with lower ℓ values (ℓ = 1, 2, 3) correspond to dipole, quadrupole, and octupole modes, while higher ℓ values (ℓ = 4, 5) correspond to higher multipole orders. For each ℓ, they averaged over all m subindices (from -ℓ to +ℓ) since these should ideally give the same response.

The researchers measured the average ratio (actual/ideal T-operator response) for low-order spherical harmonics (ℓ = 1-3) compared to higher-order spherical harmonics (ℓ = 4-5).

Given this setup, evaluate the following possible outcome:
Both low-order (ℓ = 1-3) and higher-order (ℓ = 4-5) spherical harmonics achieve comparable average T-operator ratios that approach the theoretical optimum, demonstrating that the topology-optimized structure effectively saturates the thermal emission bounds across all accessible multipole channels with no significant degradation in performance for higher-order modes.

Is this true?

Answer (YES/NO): NO